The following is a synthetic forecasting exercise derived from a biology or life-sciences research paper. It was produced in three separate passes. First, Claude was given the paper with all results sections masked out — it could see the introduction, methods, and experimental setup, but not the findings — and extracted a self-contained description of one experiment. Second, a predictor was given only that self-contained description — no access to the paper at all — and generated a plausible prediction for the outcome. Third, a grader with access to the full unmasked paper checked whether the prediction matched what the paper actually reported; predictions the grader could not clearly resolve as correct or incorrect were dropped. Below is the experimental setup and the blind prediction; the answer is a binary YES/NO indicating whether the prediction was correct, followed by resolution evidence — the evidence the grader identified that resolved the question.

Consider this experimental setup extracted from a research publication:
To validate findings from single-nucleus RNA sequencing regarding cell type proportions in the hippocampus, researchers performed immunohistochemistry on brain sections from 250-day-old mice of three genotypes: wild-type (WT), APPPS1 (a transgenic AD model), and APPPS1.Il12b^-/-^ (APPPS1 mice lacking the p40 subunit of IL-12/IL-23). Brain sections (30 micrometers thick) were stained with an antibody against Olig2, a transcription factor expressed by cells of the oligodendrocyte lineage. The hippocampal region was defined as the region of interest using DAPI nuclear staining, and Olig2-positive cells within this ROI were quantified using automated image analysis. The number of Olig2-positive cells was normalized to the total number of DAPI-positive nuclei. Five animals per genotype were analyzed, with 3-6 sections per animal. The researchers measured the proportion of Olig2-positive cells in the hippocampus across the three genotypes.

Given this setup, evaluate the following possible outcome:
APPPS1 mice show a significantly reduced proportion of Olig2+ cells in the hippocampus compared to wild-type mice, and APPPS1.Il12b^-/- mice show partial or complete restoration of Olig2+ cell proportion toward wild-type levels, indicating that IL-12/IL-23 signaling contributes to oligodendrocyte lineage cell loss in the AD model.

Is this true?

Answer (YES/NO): YES